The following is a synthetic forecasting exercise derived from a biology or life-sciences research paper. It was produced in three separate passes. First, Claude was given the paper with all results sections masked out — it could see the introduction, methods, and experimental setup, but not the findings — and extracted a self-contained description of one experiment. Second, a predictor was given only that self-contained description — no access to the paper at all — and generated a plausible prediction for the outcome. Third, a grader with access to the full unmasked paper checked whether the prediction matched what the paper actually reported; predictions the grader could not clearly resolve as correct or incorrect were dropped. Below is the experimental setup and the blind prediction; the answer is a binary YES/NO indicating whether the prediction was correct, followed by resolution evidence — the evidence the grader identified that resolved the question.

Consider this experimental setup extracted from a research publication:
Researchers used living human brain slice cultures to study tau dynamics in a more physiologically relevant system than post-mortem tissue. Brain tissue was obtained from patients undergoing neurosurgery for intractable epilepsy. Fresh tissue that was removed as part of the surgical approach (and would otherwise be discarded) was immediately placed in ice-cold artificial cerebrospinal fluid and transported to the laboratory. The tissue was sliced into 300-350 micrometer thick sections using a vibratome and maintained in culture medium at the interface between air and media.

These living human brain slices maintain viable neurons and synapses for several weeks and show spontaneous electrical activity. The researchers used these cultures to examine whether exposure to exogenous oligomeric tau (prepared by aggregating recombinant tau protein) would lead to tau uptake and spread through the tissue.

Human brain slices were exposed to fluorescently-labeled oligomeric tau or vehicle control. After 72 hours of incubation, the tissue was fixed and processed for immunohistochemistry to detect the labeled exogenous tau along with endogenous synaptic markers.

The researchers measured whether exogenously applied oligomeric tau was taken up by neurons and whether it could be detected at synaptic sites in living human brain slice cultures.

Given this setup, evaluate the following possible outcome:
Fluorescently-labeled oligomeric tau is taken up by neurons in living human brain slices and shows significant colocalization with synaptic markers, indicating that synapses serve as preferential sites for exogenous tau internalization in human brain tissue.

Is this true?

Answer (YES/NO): NO